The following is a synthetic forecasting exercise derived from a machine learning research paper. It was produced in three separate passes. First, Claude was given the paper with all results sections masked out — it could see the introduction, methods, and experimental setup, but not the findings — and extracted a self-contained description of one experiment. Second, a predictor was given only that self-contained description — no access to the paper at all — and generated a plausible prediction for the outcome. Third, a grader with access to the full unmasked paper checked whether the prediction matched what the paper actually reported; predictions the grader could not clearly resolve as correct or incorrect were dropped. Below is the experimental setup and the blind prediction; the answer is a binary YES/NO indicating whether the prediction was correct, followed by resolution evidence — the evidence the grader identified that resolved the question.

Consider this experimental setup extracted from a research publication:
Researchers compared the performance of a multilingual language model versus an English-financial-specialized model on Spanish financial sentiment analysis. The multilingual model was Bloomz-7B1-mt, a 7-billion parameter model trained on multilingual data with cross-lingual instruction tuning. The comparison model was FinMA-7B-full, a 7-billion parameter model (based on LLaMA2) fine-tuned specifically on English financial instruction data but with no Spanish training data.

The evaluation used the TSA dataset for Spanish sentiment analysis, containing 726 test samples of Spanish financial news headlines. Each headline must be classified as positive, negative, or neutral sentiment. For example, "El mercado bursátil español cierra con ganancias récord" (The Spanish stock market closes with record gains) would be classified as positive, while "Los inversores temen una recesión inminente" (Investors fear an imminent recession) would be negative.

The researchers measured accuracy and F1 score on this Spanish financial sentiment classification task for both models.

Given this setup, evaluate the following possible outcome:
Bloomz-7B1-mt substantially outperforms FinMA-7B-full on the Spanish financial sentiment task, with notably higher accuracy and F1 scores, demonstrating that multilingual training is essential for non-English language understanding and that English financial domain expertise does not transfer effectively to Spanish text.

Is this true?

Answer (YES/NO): YES